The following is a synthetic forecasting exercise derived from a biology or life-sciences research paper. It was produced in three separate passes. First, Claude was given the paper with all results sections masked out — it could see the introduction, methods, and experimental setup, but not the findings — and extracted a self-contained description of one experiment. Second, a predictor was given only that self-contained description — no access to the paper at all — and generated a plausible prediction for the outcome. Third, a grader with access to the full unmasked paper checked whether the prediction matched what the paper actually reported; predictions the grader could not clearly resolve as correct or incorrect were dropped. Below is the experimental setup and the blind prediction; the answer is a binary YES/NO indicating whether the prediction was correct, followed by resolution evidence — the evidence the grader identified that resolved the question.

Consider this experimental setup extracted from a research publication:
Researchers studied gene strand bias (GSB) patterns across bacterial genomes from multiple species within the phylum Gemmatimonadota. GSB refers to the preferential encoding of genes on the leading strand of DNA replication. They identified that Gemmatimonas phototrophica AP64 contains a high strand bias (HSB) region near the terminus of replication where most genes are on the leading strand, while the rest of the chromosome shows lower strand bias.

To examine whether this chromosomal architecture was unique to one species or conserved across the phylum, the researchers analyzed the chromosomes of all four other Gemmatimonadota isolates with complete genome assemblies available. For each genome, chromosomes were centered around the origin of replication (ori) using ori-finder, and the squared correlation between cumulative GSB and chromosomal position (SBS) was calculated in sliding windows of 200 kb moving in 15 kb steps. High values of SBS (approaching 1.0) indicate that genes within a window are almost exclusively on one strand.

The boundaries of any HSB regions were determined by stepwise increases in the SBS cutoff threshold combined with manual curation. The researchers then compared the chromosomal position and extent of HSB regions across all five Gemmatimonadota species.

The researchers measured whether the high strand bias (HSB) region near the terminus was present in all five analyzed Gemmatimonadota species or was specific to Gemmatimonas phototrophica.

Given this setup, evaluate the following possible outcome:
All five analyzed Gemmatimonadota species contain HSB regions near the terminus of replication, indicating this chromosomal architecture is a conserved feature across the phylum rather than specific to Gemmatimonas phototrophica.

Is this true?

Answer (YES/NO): YES